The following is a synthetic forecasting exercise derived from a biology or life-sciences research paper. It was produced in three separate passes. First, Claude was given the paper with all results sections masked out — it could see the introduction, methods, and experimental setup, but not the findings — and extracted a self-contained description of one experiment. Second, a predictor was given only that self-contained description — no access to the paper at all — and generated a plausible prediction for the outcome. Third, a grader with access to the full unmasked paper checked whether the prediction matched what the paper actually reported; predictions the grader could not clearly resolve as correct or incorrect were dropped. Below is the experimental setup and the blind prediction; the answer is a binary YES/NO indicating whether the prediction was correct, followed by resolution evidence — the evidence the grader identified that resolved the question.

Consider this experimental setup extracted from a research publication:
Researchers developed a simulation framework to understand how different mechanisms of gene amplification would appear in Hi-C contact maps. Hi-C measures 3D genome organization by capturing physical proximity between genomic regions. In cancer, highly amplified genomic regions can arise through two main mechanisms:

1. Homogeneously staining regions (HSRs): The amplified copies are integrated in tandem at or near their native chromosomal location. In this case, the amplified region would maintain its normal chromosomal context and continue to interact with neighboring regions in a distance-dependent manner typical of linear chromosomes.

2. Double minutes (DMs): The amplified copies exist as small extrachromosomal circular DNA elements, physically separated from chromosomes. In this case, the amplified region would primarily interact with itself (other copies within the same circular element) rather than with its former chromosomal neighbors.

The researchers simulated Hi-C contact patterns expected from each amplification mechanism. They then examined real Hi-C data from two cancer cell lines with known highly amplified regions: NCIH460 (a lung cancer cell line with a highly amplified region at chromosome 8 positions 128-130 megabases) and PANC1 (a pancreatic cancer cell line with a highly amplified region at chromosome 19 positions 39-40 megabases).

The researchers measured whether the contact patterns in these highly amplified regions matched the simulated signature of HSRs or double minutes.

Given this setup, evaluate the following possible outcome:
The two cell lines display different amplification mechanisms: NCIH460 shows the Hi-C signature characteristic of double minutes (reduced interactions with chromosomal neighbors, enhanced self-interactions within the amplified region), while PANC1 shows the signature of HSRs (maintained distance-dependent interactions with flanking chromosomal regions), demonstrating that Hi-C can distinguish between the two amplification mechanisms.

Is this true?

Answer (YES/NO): NO